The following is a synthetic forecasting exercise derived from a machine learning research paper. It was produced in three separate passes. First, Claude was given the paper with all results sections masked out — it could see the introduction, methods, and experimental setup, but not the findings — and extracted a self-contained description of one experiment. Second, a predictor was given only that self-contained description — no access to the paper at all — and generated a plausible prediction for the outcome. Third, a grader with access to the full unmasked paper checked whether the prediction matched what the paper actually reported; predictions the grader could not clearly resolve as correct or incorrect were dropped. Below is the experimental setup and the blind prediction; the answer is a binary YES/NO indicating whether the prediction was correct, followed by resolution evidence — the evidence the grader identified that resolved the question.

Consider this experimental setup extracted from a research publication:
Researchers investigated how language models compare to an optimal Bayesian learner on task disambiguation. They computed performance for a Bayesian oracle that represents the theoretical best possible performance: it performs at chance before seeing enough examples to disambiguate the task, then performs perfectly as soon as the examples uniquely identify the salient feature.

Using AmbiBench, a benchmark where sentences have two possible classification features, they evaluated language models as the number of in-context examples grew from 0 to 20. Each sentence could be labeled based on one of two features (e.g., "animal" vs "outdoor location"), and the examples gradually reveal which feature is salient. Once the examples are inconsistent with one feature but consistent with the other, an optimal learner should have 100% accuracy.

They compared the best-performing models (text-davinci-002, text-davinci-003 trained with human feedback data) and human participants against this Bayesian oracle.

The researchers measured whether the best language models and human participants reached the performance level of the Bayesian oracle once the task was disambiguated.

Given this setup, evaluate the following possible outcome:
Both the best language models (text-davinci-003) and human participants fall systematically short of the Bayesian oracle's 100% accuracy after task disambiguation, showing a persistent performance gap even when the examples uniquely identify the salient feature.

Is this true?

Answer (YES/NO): YES